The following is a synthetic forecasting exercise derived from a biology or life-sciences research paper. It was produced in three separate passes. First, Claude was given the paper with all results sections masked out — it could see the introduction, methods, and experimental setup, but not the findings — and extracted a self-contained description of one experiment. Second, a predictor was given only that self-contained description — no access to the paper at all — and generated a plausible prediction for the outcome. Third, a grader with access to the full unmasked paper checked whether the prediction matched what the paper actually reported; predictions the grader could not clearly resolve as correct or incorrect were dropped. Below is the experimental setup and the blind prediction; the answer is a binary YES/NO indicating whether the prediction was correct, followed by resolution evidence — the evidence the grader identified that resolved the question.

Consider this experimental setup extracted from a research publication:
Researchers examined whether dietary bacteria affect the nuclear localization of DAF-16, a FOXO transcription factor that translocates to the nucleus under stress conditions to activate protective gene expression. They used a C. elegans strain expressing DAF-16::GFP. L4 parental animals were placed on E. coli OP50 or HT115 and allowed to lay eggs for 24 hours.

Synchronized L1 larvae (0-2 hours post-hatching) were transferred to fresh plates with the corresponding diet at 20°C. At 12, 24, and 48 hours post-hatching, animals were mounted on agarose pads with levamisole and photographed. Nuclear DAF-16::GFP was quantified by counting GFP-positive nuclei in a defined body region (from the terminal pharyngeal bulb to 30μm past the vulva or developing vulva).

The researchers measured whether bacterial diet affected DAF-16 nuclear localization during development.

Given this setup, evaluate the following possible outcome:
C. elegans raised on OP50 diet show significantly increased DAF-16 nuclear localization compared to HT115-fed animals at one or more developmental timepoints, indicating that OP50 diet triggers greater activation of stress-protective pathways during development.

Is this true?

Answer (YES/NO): NO